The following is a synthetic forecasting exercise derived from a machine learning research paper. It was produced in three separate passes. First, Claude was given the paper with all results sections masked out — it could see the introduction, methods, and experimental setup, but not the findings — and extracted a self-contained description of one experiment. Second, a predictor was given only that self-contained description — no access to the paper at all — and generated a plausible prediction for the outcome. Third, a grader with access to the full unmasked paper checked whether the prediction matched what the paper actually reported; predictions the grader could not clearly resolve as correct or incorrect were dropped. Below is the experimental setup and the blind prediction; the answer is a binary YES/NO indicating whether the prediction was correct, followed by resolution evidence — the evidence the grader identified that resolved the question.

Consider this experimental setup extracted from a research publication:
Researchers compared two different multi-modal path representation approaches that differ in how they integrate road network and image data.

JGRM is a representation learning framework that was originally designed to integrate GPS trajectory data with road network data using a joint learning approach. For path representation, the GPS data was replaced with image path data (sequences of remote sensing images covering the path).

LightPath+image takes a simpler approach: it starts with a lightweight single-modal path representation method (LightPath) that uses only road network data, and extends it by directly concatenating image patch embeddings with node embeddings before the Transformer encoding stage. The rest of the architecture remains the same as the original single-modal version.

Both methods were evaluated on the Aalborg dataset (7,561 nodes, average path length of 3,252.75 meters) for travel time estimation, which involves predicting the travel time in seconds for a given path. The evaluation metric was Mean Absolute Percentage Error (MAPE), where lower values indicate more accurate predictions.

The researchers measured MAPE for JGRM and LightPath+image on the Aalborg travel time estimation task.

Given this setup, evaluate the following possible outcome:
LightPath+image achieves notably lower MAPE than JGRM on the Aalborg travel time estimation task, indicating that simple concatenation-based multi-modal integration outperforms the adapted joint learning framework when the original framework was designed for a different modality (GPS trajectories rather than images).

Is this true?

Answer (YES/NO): NO